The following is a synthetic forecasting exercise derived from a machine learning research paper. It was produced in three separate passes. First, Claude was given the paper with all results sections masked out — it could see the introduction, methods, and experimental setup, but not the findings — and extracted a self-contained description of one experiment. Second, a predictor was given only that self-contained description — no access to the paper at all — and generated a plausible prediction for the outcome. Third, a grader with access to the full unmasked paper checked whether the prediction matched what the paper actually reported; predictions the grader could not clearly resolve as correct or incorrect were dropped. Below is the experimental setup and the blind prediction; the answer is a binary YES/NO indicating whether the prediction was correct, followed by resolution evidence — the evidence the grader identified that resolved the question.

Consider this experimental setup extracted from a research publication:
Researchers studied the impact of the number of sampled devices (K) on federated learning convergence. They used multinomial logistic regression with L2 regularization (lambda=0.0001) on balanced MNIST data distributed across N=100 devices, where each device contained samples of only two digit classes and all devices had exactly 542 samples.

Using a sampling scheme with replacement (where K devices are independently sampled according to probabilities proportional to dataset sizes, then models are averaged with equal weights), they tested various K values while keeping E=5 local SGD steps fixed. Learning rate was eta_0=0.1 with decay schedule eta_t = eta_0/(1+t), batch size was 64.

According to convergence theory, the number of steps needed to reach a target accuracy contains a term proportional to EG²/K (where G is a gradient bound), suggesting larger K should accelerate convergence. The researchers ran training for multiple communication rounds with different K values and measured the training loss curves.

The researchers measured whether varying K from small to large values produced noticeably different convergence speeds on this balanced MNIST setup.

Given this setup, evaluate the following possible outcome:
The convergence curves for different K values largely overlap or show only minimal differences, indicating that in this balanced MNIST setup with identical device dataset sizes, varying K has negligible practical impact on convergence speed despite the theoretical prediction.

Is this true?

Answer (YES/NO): YES